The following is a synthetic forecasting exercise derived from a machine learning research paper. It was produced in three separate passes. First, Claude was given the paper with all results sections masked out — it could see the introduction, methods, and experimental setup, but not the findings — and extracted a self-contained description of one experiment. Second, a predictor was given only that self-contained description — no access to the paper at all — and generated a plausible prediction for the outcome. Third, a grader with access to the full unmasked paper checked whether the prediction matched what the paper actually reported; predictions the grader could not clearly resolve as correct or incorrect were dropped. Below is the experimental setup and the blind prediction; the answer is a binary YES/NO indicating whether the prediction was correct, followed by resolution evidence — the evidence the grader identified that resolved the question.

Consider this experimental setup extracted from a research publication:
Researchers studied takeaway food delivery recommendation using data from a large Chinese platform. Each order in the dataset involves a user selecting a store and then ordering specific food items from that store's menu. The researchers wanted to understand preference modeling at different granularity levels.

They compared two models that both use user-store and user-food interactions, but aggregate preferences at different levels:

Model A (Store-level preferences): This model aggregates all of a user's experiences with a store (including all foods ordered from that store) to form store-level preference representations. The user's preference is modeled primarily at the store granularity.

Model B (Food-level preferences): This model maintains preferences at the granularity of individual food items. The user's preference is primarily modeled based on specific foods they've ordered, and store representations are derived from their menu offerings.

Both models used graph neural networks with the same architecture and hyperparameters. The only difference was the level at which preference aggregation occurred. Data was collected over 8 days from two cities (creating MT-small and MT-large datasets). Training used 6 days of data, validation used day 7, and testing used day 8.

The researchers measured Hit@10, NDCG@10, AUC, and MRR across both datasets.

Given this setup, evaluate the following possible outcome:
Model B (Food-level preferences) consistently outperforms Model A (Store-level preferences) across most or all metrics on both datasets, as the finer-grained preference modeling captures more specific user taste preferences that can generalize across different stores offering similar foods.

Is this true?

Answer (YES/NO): NO